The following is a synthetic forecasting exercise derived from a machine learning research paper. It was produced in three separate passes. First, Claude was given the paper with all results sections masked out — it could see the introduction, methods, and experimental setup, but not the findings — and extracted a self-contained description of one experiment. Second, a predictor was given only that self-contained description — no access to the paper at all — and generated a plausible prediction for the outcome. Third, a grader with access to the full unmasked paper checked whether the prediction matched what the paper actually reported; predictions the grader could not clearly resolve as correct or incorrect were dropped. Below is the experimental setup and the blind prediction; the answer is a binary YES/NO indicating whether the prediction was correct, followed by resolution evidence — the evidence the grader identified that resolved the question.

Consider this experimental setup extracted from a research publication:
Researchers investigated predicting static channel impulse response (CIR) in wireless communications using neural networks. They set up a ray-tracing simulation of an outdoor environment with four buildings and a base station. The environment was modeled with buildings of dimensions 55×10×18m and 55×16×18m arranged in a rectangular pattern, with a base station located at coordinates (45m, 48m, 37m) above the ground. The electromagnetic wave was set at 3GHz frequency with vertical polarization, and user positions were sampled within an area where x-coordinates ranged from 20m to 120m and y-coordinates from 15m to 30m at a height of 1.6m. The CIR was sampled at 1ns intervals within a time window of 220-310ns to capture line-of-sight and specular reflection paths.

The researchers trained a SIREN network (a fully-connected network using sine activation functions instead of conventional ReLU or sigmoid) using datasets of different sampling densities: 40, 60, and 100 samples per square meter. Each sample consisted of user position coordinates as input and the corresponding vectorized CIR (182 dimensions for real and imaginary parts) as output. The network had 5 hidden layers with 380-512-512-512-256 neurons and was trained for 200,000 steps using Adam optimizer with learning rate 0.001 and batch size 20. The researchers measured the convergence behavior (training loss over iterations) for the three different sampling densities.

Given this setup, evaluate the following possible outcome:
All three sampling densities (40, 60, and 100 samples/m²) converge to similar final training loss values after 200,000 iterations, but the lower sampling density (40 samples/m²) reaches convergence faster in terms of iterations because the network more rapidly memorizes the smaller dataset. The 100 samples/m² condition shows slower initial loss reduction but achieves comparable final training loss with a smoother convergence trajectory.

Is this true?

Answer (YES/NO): NO